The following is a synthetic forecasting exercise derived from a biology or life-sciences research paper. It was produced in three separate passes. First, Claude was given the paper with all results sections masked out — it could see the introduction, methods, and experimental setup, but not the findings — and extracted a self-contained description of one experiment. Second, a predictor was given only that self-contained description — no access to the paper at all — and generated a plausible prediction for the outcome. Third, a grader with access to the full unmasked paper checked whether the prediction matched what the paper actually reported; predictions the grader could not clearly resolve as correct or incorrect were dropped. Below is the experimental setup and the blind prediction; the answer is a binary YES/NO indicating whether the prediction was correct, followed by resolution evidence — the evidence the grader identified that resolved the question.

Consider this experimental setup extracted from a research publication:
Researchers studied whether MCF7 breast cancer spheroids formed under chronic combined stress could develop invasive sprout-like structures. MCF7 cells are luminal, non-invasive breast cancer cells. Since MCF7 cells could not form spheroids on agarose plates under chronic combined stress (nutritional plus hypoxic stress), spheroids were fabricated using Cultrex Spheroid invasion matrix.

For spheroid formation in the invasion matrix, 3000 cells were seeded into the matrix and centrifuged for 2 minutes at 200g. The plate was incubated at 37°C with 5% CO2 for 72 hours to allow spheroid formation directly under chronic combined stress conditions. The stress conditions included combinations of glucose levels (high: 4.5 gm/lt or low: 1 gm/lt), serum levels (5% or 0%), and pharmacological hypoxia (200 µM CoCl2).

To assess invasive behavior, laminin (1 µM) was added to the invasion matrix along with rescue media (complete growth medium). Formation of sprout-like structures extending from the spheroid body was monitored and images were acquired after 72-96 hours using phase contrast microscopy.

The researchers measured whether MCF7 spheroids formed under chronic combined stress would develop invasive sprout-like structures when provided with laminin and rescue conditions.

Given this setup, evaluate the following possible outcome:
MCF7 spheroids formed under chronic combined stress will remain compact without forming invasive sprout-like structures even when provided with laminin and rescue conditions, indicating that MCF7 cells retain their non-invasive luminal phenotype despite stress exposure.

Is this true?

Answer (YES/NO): NO